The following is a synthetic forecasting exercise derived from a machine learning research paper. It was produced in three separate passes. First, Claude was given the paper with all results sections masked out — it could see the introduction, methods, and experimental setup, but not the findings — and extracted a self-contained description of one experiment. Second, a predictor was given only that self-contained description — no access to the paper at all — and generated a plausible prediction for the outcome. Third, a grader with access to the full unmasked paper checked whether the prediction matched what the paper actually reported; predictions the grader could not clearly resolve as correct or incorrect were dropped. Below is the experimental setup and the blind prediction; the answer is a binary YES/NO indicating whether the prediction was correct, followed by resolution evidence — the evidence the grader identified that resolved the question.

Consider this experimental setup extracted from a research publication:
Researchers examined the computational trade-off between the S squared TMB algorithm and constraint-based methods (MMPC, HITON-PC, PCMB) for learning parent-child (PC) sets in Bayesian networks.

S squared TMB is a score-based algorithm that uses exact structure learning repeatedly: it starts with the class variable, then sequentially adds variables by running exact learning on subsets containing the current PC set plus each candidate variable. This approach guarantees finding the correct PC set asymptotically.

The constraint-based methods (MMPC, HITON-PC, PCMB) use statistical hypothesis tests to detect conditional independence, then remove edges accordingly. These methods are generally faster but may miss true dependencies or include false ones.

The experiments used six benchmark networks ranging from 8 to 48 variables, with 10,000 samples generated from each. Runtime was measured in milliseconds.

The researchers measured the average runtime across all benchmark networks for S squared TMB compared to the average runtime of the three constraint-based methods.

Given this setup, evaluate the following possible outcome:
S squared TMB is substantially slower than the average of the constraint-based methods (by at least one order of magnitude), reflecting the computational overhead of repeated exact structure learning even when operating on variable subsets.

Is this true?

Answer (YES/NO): YES